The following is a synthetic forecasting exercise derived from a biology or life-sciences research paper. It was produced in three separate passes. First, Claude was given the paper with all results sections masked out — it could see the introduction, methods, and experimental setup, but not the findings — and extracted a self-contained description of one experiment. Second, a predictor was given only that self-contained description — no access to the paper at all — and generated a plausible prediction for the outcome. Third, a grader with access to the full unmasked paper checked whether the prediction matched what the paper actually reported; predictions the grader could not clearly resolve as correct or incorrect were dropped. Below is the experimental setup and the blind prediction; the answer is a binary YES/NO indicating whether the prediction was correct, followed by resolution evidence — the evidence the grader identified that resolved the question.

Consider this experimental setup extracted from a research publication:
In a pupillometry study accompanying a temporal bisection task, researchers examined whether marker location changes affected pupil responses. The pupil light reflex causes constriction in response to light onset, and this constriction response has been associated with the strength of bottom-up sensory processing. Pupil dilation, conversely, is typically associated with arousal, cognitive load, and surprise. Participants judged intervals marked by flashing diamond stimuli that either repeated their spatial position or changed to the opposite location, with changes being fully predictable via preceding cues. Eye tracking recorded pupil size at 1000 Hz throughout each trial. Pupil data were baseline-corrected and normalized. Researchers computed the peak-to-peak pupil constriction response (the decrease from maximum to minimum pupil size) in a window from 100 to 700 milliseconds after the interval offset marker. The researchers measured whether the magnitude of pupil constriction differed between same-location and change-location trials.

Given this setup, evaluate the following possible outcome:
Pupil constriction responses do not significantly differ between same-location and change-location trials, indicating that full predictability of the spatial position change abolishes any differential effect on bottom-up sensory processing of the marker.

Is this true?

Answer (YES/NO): NO